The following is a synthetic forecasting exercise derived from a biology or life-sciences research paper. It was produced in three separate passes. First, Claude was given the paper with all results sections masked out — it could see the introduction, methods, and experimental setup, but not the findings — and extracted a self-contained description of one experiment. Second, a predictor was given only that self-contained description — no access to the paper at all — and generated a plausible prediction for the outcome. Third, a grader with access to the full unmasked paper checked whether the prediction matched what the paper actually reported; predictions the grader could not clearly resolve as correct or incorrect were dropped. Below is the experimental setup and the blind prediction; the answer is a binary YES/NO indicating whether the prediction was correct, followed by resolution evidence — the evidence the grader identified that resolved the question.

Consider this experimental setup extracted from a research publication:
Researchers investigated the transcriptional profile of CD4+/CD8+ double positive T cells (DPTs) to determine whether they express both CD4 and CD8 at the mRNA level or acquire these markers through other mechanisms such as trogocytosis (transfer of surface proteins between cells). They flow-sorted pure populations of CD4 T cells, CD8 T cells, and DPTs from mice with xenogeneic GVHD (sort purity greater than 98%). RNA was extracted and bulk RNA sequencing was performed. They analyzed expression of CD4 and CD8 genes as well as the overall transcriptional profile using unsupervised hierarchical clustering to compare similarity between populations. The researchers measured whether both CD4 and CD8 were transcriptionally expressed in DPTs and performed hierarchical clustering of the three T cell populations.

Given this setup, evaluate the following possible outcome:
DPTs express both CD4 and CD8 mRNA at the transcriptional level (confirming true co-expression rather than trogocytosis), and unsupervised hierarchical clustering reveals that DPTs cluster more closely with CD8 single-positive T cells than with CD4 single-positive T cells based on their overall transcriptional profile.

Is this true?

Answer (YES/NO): YES